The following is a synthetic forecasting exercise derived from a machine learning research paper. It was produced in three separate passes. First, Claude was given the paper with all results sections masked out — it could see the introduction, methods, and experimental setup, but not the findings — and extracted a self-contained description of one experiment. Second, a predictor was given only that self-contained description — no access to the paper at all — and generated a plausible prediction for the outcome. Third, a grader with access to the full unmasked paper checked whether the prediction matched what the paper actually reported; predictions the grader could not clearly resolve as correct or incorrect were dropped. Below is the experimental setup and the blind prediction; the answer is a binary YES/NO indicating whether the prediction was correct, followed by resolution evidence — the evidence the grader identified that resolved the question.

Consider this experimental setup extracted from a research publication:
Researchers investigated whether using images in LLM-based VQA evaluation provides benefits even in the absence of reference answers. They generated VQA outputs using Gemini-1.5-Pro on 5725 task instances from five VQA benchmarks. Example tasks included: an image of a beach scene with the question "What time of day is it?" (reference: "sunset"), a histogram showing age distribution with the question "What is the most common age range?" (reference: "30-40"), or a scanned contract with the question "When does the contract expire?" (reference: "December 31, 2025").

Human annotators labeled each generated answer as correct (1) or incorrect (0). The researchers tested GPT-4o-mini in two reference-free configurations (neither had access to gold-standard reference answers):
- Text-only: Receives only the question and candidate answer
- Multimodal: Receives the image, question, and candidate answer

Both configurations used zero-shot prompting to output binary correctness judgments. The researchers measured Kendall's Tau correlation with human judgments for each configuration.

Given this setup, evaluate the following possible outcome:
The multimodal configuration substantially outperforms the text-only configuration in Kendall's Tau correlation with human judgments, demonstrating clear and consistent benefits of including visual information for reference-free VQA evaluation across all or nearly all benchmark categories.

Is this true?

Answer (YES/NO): NO